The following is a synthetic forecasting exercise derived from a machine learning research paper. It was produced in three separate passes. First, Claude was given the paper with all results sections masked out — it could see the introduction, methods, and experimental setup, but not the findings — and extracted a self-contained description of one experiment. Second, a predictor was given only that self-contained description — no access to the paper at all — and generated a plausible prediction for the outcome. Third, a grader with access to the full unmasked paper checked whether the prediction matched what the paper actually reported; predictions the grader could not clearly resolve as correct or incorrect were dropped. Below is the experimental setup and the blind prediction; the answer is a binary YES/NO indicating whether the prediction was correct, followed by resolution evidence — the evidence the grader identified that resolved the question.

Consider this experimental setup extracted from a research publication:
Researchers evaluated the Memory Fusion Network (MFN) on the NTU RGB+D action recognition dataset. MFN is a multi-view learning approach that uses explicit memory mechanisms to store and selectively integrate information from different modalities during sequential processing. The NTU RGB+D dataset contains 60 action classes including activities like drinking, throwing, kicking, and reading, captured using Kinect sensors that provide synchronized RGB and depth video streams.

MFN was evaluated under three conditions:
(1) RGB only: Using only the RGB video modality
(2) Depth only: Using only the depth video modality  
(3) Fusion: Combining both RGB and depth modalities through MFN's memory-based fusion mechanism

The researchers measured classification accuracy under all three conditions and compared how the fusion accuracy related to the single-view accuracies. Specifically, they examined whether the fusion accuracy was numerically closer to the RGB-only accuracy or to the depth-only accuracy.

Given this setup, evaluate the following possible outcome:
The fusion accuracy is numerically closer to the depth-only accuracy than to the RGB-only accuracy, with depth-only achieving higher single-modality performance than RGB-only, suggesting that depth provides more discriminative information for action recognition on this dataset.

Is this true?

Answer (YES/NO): YES